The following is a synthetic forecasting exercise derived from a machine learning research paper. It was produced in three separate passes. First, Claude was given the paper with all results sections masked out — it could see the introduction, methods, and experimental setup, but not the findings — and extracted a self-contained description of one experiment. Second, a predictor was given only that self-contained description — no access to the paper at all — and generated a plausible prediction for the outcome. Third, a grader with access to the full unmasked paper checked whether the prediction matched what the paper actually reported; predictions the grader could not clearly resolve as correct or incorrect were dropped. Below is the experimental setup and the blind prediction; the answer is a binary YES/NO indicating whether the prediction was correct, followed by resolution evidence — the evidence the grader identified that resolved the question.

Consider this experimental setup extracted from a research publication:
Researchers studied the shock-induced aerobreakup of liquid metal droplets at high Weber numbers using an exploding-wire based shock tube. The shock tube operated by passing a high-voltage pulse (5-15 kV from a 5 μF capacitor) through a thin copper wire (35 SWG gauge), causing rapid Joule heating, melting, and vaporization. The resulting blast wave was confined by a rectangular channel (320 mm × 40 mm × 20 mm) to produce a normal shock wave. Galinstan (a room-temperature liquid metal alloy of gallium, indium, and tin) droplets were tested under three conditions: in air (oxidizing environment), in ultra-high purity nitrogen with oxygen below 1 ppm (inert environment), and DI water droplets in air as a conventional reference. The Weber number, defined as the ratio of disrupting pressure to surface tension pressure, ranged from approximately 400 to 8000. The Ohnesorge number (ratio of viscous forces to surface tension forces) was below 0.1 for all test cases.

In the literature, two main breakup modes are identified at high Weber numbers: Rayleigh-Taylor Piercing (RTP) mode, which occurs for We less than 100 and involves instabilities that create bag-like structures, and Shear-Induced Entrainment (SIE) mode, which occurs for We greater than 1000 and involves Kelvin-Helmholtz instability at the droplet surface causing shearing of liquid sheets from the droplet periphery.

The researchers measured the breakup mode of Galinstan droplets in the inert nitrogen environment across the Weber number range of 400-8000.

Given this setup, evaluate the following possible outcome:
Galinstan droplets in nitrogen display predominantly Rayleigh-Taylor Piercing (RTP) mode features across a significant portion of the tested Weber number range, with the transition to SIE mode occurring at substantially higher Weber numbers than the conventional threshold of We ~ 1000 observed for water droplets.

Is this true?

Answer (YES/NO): NO